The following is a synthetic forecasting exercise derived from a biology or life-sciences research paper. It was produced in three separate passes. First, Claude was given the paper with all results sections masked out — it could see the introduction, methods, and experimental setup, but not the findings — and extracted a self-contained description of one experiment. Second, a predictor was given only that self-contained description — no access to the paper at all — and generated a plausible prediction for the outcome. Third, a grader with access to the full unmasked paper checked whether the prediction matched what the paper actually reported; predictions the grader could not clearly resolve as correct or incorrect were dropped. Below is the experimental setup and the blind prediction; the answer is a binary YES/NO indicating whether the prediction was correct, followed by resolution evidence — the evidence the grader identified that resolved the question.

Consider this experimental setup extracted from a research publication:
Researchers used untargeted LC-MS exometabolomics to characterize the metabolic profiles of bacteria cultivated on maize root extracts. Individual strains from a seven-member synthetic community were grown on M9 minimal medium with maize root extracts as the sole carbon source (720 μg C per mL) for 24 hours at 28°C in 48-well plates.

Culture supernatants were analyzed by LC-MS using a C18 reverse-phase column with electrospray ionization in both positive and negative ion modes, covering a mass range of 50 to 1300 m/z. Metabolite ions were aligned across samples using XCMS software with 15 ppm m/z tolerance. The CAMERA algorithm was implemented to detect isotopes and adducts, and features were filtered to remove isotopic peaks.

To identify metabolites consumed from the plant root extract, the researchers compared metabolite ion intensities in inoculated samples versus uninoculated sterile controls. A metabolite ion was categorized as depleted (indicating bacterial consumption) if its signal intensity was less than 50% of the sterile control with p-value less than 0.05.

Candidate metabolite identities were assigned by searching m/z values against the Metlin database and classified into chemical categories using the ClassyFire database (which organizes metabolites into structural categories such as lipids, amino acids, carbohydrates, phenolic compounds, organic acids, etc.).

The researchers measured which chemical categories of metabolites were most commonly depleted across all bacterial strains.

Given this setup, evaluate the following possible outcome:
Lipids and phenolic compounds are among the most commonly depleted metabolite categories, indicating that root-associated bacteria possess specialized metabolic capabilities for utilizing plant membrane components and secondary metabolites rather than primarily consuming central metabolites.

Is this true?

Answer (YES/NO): NO